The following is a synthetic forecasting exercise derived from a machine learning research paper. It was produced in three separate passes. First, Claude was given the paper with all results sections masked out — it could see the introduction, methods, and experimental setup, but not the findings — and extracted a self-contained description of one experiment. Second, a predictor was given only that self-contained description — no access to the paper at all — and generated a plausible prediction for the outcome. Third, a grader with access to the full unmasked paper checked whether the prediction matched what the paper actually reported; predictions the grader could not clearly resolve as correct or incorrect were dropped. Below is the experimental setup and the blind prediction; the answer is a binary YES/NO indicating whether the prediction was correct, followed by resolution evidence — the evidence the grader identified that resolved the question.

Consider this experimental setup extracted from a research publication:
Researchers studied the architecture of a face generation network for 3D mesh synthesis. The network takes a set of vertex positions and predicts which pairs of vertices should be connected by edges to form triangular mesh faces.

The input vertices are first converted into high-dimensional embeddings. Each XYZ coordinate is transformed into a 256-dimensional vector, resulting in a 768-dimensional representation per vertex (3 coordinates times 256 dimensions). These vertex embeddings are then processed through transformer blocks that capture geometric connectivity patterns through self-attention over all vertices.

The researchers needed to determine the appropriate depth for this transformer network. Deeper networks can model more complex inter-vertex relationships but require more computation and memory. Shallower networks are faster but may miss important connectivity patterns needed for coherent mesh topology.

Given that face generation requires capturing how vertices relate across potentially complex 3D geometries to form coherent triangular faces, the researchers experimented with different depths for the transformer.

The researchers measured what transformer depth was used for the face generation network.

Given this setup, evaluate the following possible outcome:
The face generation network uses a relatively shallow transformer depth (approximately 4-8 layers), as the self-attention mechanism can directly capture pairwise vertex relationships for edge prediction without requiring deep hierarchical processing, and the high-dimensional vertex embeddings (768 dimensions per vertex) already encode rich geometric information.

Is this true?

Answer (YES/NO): NO